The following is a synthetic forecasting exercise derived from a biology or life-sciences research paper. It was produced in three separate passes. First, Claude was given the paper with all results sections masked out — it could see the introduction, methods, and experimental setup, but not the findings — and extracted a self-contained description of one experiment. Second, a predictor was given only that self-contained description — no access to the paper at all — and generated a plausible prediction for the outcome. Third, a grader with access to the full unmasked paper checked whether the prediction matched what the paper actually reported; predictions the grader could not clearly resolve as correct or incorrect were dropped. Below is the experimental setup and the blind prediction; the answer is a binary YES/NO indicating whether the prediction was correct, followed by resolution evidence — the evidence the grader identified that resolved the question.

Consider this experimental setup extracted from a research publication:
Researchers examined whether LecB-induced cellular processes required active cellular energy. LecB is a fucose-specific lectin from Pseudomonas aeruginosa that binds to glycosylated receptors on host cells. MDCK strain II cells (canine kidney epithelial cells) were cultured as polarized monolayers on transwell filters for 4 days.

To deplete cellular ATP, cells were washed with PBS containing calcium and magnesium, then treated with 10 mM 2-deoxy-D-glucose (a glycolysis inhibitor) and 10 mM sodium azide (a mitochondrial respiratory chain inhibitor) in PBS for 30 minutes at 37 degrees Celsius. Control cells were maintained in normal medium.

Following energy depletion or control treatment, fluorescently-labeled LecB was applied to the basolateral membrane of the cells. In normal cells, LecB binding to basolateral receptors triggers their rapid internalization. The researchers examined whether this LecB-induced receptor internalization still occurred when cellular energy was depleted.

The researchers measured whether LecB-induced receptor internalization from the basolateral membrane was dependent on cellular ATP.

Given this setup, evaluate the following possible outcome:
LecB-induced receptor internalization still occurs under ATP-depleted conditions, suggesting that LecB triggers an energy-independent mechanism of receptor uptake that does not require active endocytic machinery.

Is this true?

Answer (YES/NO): NO